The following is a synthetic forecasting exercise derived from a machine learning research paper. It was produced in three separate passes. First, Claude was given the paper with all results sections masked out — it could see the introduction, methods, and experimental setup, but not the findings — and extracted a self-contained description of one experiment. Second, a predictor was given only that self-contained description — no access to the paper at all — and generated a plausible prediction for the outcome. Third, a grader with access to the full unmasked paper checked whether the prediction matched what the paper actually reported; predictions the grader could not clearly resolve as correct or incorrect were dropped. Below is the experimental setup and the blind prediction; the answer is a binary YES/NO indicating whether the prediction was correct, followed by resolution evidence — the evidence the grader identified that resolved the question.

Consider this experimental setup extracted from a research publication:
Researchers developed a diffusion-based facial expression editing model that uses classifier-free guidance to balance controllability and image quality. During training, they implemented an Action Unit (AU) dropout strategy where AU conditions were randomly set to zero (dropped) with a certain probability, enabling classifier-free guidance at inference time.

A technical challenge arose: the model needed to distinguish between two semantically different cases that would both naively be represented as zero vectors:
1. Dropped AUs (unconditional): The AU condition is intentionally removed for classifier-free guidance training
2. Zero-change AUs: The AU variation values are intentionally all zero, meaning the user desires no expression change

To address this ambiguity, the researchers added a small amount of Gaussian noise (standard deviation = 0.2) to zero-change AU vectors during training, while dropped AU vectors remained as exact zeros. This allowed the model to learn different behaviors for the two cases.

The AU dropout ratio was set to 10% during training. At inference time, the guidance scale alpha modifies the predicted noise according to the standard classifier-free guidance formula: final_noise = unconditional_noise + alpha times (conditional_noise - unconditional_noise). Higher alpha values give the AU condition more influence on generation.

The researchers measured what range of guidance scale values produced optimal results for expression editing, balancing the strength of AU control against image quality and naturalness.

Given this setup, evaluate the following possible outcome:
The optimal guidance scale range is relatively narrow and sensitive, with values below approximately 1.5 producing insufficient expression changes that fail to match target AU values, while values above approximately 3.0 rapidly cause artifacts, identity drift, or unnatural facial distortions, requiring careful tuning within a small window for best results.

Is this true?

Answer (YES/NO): NO